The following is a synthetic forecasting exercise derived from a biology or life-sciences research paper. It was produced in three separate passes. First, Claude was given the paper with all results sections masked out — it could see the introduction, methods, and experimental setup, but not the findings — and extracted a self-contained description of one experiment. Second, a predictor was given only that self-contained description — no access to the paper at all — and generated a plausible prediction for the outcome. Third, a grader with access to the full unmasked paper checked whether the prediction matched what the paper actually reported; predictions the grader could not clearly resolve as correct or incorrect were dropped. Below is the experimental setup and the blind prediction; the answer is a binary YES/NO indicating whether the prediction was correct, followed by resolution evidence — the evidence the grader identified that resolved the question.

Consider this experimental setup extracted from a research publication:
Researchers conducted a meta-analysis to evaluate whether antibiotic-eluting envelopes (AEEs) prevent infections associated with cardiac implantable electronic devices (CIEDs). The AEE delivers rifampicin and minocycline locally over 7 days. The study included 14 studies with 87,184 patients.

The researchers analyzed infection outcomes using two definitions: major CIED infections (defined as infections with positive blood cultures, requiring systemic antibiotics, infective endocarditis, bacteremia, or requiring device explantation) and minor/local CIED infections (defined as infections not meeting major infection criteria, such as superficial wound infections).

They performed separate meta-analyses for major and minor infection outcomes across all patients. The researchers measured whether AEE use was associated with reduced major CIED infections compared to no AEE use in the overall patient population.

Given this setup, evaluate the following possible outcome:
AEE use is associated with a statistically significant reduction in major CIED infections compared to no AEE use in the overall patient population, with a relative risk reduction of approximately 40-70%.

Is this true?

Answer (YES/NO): NO